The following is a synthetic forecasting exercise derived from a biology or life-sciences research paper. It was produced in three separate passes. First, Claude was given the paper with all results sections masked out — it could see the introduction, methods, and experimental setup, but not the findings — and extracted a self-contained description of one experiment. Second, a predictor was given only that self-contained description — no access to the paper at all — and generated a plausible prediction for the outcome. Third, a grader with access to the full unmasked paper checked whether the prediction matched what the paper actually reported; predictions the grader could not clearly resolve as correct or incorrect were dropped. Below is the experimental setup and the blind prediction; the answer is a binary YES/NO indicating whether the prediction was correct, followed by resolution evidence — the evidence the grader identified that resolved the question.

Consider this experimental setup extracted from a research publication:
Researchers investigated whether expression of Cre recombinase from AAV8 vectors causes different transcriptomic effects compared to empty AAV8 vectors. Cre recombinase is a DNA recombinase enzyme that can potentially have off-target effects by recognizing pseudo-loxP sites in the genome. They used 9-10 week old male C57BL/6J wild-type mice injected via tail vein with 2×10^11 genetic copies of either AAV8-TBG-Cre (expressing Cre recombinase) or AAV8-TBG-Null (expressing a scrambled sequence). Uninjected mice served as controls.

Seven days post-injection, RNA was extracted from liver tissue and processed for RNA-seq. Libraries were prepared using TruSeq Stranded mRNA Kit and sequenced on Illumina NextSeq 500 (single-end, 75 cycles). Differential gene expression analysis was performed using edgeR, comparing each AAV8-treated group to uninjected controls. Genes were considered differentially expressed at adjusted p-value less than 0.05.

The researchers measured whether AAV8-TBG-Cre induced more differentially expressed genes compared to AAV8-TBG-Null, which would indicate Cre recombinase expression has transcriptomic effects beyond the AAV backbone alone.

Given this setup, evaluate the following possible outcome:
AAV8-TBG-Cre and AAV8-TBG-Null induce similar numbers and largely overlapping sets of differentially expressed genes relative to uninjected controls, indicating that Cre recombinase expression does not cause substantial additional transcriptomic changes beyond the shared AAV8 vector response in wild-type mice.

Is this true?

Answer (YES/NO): YES